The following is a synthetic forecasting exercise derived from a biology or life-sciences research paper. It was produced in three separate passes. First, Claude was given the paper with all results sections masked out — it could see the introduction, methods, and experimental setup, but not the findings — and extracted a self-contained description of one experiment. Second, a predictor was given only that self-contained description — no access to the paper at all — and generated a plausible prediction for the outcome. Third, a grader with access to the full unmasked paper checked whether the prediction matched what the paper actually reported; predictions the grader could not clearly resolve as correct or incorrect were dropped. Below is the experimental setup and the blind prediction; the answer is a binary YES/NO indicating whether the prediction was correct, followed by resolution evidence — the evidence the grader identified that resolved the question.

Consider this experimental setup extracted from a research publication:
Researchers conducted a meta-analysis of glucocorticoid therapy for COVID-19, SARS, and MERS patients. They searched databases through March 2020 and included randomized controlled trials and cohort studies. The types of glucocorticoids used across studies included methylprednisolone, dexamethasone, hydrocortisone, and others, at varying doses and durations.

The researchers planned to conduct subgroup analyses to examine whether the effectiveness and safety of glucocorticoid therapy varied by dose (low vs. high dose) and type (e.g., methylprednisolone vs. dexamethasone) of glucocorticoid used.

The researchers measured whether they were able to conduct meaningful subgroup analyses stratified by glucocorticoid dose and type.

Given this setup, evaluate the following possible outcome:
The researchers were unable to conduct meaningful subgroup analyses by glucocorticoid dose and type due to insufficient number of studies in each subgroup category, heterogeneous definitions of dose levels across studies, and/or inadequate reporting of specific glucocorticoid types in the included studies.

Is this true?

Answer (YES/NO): YES